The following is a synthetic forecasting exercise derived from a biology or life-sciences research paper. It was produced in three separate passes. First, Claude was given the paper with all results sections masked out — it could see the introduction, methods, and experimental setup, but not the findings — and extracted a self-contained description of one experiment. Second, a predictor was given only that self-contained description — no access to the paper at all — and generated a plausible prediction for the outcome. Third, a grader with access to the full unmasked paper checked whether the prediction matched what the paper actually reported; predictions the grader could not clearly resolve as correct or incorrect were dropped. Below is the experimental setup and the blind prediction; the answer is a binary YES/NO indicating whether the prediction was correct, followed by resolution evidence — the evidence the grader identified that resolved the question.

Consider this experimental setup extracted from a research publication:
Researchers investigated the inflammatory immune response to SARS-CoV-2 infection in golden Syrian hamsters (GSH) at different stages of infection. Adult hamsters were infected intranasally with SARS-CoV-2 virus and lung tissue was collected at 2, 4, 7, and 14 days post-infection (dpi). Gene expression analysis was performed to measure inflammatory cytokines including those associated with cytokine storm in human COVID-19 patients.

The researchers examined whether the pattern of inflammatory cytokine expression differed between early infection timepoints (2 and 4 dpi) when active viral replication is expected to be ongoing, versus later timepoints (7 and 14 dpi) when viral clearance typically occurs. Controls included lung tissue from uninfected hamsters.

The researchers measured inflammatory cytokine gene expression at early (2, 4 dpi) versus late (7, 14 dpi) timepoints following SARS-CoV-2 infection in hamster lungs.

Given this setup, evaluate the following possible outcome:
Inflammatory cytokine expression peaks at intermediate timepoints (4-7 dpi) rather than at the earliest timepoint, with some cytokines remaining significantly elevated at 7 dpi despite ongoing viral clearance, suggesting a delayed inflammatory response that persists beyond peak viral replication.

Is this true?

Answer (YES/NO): NO